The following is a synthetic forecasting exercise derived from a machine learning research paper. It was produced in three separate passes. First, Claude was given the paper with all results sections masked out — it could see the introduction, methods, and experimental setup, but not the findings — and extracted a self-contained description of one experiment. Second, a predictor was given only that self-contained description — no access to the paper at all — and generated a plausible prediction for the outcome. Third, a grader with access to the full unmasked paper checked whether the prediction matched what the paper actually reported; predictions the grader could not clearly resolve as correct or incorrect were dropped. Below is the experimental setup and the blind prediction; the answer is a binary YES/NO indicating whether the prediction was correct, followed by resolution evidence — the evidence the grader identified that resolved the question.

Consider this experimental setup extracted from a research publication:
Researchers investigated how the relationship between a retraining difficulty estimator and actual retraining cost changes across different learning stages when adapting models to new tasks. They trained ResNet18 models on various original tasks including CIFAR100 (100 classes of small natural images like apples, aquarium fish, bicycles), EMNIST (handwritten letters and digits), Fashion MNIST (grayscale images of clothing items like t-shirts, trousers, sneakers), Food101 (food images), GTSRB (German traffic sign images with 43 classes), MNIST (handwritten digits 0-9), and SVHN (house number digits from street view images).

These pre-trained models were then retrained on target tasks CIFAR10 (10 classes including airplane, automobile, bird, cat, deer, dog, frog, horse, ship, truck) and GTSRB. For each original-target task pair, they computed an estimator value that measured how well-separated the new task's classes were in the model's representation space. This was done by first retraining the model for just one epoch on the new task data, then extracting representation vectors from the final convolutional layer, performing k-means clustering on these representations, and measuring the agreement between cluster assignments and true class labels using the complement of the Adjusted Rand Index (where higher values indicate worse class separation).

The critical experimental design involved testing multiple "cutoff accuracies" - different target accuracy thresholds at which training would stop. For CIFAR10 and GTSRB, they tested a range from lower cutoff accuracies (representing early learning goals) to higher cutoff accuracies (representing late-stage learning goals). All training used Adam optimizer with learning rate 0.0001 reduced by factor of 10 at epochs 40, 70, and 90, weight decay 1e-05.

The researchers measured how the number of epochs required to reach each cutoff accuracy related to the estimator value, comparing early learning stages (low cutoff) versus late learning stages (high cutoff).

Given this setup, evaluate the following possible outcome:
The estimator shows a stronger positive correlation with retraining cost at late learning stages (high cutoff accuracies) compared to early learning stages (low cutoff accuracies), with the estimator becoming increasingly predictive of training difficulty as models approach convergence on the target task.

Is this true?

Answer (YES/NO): YES